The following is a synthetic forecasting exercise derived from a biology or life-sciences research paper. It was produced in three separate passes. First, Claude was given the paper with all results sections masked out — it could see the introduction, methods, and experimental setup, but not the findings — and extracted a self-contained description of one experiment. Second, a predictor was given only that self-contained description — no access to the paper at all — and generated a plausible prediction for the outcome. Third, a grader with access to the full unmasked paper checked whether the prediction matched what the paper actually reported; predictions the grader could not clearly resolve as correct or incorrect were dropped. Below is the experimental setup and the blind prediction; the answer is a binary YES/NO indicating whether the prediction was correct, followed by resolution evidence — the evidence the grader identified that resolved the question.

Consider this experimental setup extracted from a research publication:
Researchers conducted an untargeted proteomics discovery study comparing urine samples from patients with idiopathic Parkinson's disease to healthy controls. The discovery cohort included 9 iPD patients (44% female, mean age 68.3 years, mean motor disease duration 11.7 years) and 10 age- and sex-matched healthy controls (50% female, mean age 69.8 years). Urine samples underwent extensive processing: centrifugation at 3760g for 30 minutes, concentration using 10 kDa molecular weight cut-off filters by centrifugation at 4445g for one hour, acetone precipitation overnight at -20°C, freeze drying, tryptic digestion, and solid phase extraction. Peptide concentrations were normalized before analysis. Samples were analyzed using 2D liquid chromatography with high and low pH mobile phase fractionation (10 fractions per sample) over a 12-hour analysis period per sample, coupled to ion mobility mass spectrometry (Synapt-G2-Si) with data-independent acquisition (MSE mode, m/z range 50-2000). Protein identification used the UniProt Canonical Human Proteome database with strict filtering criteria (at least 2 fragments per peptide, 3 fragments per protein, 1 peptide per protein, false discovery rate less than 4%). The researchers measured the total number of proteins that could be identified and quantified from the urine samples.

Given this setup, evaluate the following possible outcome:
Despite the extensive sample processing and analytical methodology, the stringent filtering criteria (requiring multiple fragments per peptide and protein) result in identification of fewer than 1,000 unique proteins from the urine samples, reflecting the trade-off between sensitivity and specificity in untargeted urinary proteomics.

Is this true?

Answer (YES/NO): NO